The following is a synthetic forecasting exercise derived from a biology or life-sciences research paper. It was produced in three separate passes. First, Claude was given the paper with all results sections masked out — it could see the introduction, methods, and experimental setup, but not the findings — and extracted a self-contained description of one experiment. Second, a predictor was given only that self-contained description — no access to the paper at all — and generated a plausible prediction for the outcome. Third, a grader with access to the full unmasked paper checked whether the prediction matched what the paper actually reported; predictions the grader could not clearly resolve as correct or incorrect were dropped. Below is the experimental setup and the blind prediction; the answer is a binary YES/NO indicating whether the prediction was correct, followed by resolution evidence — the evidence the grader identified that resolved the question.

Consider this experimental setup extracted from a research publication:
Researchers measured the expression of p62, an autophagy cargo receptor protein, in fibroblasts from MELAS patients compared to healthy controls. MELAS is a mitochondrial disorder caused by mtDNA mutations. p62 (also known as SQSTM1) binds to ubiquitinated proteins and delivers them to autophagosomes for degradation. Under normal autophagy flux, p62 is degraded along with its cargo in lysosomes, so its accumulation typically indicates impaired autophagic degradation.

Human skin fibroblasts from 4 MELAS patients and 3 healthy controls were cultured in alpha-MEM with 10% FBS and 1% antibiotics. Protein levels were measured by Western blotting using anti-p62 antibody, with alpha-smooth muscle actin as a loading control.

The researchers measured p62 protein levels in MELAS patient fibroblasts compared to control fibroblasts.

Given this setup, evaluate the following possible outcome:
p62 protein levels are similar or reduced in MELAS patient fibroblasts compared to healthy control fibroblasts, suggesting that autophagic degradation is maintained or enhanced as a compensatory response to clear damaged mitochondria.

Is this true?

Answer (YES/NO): NO